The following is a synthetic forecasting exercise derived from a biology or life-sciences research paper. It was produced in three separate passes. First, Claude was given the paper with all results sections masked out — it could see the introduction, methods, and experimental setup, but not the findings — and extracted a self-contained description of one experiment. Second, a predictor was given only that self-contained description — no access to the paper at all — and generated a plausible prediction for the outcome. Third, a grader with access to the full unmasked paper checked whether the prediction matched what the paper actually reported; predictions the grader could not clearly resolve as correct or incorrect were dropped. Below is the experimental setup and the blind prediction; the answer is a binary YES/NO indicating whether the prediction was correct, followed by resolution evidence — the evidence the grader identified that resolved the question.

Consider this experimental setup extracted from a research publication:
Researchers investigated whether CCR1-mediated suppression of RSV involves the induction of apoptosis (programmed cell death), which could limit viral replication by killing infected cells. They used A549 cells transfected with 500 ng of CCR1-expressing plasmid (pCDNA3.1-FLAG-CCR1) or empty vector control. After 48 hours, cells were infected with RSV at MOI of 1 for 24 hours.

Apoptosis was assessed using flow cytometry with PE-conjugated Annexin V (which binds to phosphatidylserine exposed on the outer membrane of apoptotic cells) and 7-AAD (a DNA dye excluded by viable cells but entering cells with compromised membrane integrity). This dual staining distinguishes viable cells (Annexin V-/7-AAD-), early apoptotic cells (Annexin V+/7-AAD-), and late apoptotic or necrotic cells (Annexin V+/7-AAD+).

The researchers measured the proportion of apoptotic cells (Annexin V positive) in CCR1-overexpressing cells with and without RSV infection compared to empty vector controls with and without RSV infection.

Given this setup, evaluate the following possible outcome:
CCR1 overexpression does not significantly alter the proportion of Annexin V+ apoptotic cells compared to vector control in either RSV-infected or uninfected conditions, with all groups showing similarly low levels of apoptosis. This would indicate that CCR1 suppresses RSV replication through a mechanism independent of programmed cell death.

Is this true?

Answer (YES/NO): YES